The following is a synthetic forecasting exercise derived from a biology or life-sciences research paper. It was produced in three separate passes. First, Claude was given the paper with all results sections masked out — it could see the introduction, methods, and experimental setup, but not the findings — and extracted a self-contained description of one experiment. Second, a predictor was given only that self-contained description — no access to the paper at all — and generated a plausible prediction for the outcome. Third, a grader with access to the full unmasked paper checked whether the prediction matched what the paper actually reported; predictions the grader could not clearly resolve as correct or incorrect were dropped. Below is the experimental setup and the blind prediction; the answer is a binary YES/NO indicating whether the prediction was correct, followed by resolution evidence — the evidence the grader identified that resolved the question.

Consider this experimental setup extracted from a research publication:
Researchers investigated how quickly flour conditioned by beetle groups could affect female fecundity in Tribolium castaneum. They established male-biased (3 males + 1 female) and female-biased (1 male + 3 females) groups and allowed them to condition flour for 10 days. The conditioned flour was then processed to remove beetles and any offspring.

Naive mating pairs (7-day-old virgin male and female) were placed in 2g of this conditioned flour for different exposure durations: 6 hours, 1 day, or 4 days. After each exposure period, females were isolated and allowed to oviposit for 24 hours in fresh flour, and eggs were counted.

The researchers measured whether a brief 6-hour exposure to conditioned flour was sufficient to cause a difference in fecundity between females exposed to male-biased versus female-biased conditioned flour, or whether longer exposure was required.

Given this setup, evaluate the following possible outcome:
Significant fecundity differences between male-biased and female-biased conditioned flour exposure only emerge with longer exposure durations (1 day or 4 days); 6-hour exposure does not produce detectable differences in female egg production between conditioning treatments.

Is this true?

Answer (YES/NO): NO